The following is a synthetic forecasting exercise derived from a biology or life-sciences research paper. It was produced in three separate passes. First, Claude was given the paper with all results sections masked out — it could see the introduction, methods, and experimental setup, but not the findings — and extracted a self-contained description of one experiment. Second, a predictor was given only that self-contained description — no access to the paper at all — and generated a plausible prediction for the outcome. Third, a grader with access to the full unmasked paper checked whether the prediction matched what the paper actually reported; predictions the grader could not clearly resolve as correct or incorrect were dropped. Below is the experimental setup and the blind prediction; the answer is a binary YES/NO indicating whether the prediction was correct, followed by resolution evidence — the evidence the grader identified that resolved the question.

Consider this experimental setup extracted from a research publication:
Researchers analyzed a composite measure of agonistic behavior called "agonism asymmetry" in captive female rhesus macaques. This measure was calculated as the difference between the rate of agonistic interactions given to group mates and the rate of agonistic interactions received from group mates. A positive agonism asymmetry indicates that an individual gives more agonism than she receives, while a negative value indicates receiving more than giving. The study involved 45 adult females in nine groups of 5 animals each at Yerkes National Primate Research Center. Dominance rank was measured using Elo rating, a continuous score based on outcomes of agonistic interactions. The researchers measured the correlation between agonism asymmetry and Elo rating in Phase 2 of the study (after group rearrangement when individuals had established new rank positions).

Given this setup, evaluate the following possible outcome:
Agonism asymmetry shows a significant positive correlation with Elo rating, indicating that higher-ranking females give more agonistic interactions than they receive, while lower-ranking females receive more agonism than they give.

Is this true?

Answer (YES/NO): YES